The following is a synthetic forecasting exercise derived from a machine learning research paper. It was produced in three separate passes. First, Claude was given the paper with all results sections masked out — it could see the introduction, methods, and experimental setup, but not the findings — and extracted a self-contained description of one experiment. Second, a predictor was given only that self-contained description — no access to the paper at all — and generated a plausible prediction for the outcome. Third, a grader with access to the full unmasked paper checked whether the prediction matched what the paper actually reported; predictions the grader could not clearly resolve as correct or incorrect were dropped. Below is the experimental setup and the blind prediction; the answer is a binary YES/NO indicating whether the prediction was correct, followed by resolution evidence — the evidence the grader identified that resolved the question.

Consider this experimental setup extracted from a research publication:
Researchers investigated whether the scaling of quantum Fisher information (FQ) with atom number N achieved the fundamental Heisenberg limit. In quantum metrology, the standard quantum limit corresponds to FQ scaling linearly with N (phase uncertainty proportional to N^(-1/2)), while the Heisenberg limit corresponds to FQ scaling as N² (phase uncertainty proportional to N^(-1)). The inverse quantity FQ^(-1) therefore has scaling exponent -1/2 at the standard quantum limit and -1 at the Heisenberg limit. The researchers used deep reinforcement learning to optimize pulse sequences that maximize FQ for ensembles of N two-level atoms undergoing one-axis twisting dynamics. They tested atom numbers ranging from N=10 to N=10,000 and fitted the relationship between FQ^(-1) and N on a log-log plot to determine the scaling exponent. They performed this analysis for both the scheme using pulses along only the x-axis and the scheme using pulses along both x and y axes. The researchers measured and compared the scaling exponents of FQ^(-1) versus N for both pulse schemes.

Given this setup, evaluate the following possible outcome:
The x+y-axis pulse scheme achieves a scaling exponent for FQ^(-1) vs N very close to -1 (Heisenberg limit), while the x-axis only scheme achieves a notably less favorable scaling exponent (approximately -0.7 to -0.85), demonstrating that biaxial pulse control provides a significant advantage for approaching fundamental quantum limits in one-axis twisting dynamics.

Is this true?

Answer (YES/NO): NO